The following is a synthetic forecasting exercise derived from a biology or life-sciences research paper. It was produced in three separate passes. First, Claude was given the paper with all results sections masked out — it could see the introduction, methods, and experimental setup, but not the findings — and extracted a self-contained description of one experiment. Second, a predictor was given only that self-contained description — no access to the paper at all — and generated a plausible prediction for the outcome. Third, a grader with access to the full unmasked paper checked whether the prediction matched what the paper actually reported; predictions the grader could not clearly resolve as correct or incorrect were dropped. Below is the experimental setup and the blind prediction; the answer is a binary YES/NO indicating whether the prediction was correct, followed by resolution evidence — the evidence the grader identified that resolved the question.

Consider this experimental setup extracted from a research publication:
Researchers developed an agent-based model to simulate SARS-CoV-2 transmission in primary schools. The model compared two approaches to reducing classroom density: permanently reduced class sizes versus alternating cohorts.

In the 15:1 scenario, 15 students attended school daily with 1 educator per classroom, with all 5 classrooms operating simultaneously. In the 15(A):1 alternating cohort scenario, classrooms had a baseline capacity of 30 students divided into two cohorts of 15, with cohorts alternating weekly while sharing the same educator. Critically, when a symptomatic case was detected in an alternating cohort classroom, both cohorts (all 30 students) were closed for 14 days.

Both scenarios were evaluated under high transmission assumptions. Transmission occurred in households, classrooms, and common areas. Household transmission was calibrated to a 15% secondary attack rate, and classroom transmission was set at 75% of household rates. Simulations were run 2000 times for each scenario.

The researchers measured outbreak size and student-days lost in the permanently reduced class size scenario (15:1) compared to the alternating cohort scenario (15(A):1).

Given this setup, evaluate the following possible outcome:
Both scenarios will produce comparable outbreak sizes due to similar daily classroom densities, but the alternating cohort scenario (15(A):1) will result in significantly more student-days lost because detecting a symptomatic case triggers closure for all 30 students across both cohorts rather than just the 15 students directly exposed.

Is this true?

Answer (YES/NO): NO